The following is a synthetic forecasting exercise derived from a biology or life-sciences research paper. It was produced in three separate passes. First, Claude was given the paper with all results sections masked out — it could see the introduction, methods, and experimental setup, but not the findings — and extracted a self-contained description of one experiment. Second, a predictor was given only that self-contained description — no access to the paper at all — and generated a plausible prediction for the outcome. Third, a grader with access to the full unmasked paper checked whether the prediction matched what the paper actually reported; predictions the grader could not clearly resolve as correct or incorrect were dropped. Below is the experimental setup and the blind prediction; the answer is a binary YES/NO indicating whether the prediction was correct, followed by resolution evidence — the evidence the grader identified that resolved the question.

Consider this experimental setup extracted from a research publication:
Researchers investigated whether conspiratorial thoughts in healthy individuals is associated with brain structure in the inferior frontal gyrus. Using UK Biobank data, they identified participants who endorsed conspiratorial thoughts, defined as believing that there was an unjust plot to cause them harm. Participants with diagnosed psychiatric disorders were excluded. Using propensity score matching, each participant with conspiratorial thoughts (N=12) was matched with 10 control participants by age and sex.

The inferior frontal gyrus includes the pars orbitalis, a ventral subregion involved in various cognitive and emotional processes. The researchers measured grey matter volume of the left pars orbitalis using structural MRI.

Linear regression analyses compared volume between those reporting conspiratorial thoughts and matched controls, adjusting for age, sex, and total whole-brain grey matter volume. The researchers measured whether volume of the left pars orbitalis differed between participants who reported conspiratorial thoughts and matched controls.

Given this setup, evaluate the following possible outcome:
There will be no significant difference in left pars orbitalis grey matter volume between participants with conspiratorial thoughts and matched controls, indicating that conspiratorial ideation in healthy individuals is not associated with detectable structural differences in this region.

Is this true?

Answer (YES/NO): NO